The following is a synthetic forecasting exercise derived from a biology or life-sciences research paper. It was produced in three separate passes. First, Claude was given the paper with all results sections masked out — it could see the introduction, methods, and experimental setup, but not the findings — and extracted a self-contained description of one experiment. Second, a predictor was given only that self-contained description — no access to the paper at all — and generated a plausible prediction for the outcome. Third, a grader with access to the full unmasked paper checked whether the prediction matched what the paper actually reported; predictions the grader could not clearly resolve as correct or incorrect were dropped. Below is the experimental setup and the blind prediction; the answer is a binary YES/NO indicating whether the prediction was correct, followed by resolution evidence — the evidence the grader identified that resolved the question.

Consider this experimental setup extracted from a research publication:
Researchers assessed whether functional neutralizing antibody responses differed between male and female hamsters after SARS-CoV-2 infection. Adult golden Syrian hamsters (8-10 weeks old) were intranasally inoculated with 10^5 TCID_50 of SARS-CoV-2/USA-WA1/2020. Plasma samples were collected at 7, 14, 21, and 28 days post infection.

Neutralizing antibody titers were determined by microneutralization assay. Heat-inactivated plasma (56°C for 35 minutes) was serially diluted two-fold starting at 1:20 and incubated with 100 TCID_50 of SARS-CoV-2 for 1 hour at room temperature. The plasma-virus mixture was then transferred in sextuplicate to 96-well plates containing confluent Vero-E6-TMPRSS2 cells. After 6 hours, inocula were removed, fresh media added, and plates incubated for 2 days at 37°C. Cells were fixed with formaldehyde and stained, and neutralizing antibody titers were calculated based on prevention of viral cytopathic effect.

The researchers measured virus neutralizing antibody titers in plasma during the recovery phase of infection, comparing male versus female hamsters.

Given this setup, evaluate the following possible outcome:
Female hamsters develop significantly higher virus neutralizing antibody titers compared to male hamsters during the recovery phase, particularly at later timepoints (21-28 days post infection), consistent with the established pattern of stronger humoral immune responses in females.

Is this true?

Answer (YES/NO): YES